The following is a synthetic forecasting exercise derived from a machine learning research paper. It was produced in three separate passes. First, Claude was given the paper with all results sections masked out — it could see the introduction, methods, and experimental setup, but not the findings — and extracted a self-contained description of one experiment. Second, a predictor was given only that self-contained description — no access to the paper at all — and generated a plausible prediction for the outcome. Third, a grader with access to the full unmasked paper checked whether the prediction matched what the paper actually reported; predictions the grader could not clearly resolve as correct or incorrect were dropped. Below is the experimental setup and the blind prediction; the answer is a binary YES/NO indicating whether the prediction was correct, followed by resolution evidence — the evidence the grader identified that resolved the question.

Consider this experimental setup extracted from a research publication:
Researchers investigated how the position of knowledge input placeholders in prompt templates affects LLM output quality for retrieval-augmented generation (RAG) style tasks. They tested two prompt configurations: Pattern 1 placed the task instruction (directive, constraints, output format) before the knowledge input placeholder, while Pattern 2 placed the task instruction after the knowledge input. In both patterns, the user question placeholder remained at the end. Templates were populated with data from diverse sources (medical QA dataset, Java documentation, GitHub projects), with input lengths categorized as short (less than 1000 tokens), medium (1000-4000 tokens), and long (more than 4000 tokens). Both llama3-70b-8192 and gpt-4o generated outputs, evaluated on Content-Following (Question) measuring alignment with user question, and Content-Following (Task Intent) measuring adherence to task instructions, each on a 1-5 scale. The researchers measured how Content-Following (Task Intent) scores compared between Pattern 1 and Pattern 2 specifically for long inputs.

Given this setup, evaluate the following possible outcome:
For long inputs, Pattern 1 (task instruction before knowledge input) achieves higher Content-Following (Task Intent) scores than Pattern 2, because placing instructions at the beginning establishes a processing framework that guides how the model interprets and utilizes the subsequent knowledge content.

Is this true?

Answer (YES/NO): NO